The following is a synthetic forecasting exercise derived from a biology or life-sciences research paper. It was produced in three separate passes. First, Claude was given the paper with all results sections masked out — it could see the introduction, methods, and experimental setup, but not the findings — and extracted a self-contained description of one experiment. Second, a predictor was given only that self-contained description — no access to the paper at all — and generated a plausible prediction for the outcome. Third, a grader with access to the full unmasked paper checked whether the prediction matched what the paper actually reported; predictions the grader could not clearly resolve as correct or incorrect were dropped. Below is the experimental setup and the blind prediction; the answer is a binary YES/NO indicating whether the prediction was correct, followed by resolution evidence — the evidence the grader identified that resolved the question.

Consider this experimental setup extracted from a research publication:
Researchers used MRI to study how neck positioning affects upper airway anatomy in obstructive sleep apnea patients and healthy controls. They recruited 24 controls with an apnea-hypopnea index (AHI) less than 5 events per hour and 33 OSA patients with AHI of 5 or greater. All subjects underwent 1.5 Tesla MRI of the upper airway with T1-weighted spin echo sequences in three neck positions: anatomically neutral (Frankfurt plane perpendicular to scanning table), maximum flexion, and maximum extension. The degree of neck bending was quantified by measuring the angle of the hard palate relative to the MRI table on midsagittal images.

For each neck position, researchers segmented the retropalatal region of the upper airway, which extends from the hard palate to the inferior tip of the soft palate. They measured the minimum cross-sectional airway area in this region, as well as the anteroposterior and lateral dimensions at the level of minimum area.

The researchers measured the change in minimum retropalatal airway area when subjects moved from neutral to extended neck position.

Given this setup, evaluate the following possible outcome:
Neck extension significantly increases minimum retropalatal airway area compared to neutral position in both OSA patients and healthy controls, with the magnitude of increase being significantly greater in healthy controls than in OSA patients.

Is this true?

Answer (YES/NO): NO